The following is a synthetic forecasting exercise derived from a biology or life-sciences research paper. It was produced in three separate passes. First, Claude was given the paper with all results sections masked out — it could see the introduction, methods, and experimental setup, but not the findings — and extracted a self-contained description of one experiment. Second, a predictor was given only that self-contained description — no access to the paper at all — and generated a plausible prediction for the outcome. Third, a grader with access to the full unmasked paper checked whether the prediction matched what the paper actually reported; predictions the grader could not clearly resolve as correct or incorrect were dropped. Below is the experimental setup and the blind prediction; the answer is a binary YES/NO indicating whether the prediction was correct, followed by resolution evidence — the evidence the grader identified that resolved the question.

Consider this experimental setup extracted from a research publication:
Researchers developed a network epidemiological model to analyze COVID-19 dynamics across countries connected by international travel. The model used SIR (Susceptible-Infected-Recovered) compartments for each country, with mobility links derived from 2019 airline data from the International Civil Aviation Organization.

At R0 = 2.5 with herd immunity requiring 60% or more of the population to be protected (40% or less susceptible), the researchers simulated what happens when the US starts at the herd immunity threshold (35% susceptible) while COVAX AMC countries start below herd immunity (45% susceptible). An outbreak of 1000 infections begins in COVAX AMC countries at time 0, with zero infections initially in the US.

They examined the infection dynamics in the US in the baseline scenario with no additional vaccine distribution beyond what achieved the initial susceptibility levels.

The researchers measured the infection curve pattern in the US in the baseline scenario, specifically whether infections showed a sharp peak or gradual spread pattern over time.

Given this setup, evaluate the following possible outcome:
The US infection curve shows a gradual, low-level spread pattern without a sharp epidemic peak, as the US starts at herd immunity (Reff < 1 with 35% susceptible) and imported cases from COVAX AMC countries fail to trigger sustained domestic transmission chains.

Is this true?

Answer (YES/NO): NO